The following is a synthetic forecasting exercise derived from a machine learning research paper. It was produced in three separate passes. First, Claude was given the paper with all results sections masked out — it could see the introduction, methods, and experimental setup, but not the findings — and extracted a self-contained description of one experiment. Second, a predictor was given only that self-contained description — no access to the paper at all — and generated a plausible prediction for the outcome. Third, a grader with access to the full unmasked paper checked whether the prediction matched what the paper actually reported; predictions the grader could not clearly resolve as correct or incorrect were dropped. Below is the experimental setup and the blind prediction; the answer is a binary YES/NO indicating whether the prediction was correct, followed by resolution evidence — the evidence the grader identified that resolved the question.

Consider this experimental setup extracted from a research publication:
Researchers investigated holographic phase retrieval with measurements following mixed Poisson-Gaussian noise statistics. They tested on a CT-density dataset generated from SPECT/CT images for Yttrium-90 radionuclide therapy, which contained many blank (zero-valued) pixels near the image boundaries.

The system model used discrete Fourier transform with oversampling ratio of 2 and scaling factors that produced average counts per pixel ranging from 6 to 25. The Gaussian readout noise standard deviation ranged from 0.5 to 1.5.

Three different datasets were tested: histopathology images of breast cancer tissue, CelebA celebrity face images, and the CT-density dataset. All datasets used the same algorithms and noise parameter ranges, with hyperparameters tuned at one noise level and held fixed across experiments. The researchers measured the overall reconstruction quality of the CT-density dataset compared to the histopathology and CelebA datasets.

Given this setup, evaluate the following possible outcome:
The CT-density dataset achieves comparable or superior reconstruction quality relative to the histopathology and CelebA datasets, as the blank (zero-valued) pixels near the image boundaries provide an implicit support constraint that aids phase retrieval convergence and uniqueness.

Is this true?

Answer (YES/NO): NO